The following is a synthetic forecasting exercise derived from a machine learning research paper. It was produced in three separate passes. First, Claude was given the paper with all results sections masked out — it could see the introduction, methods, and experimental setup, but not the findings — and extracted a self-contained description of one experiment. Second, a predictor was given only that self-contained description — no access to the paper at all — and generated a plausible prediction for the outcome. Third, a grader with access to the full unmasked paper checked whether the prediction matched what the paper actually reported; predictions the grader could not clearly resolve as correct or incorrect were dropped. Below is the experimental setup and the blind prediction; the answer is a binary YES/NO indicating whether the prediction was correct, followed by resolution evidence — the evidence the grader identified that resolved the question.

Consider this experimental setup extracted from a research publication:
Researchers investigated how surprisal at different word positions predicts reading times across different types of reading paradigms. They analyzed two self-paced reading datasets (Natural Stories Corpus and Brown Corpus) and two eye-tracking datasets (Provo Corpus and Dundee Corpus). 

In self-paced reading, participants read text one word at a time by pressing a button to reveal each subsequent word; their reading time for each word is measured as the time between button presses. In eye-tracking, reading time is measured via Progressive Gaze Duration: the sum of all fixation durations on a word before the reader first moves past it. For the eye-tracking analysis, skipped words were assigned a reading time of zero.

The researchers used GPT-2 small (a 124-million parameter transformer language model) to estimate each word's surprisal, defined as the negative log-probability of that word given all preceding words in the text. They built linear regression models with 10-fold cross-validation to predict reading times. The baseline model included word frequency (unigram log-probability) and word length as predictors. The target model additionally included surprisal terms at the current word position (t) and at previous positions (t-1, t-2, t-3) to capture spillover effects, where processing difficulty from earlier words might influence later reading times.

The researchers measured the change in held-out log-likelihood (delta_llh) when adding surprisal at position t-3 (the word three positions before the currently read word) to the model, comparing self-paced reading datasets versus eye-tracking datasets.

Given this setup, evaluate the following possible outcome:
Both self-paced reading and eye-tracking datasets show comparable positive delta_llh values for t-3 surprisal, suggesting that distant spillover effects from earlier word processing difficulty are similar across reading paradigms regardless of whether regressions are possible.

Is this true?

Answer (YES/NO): NO